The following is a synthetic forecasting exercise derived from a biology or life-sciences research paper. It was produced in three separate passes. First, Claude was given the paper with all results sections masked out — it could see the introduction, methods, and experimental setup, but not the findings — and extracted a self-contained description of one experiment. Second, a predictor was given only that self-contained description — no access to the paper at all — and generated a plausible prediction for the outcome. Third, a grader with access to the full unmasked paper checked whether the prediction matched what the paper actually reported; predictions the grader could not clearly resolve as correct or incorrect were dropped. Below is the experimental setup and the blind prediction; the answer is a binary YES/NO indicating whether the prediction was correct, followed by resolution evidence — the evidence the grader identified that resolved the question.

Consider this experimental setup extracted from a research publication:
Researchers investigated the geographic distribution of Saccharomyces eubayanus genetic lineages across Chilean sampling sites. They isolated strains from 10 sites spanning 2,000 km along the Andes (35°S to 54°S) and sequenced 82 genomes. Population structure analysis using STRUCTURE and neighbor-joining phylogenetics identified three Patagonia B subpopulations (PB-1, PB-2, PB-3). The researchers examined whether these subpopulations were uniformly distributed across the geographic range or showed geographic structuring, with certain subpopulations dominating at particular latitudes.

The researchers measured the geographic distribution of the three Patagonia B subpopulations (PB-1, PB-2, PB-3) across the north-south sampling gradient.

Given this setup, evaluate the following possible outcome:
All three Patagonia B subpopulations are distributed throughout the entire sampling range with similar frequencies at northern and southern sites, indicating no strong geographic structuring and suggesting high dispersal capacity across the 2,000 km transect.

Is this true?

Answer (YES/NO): NO